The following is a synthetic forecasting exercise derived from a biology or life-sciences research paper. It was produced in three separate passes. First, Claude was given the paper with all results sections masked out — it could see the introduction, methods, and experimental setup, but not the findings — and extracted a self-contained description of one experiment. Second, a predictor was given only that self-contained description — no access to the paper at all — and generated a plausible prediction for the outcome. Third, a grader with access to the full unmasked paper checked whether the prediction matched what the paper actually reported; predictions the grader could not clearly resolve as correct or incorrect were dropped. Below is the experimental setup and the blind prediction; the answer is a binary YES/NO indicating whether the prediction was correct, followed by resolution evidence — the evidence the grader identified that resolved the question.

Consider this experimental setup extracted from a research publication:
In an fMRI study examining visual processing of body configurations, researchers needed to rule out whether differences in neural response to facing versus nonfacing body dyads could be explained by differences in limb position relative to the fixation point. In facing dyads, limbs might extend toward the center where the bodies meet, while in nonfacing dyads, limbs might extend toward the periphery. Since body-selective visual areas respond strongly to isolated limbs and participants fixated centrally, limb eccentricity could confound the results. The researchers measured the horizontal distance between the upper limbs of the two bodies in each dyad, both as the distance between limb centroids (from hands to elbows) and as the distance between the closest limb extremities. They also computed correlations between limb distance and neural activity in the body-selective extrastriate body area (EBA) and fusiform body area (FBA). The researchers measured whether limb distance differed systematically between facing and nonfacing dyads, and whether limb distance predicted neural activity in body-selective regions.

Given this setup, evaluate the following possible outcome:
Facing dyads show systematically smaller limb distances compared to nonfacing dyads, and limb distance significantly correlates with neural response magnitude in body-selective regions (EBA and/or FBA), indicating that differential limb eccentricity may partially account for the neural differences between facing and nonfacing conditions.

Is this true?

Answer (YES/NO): NO